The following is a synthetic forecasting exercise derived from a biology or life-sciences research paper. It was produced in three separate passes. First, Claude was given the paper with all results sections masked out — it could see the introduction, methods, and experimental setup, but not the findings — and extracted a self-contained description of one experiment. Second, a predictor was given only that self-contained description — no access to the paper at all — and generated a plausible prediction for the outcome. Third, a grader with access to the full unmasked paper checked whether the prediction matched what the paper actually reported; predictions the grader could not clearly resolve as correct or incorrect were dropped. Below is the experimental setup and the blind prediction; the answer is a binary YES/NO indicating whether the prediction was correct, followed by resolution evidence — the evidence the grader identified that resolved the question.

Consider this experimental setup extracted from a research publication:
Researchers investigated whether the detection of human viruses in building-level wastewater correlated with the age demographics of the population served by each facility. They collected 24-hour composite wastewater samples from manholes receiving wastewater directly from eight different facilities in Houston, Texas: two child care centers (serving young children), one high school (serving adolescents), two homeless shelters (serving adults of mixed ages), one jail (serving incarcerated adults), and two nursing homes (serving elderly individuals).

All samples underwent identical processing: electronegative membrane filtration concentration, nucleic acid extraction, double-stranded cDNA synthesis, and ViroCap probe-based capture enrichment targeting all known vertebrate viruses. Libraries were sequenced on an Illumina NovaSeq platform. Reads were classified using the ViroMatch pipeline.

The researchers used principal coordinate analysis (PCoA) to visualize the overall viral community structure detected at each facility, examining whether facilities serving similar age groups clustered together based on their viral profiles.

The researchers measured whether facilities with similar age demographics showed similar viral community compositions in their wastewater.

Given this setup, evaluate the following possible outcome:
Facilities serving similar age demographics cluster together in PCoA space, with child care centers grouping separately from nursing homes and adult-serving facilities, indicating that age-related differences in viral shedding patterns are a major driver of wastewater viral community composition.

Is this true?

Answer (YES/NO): NO